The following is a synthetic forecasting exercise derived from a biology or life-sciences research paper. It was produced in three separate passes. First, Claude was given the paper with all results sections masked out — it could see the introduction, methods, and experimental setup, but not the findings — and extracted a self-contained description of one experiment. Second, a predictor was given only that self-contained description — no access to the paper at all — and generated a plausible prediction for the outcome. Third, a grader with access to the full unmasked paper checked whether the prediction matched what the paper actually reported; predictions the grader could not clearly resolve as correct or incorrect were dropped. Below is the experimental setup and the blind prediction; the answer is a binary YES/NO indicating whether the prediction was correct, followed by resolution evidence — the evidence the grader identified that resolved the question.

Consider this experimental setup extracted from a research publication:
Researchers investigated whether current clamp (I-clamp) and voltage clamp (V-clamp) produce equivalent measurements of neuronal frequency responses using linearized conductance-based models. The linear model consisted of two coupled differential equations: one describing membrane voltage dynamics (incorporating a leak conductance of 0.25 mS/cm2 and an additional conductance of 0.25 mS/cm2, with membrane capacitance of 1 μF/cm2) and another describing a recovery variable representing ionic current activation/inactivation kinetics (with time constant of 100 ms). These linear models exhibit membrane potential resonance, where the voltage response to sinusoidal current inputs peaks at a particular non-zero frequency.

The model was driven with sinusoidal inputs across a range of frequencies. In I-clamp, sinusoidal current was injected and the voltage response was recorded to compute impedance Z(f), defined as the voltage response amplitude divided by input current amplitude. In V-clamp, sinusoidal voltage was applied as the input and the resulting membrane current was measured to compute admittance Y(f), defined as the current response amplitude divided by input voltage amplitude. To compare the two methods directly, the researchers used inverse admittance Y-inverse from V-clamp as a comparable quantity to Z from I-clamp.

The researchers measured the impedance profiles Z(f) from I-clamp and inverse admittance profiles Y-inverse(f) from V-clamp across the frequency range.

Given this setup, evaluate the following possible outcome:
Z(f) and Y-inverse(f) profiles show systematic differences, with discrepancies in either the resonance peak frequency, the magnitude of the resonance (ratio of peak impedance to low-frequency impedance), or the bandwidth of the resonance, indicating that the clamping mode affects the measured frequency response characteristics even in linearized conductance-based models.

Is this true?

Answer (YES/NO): NO